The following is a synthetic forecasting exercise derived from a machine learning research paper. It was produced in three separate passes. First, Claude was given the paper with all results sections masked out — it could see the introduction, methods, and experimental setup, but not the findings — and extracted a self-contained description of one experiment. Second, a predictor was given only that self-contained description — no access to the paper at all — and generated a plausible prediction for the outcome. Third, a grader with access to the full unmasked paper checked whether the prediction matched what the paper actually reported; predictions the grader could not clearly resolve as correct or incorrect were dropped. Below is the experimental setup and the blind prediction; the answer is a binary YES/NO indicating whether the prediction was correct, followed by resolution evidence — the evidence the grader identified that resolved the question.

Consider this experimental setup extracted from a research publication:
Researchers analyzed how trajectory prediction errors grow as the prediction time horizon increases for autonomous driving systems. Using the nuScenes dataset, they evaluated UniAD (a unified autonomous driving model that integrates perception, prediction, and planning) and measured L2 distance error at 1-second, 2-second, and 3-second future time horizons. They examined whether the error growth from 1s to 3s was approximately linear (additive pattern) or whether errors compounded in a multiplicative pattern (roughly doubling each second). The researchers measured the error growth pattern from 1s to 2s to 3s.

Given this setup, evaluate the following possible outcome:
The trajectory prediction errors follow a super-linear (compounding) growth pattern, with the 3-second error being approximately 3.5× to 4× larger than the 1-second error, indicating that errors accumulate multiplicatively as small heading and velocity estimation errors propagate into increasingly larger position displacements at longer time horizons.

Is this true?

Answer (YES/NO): NO